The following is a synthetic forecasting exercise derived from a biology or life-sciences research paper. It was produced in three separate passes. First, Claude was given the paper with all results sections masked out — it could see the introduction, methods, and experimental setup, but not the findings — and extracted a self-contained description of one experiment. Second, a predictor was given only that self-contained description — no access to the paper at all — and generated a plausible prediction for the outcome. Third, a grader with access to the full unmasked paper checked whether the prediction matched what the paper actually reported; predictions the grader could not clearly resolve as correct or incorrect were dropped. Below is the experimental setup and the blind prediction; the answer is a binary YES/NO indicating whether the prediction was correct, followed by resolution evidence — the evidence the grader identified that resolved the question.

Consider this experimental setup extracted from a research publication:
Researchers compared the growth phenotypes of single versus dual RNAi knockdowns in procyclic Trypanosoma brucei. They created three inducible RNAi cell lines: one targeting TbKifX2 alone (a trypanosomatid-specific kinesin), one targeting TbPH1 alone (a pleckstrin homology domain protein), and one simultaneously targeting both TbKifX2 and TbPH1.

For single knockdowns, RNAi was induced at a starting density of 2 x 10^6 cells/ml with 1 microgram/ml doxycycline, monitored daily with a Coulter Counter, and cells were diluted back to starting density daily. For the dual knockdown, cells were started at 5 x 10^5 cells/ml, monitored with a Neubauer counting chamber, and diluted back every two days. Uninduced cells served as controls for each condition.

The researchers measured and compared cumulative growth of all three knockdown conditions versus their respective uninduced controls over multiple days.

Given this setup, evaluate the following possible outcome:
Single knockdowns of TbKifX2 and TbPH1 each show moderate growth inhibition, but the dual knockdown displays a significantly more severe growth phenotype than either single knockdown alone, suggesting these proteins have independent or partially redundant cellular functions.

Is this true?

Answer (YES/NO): NO